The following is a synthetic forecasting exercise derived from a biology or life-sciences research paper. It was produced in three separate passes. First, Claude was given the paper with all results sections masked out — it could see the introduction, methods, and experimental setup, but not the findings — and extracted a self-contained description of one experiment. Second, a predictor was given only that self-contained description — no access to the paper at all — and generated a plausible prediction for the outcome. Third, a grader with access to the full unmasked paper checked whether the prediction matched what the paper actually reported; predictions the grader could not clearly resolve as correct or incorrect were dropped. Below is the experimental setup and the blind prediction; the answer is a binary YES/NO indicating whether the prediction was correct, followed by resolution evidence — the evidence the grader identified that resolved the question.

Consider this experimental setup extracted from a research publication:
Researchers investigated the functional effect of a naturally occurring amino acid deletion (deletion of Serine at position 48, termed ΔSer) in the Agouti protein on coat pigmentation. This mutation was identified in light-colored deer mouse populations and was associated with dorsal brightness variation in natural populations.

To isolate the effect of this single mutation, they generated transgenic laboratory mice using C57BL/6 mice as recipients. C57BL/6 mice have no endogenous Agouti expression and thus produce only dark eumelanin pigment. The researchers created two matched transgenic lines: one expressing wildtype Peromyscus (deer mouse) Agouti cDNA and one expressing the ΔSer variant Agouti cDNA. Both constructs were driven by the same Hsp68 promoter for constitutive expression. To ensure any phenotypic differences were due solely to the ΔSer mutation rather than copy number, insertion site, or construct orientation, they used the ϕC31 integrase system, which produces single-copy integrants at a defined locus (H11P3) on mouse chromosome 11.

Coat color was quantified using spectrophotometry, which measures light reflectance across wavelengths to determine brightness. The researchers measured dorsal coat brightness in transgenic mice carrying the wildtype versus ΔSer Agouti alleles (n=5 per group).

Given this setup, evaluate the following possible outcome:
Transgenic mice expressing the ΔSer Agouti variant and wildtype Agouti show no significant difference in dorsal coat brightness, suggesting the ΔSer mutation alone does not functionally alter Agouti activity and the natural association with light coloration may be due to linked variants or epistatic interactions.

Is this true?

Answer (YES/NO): NO